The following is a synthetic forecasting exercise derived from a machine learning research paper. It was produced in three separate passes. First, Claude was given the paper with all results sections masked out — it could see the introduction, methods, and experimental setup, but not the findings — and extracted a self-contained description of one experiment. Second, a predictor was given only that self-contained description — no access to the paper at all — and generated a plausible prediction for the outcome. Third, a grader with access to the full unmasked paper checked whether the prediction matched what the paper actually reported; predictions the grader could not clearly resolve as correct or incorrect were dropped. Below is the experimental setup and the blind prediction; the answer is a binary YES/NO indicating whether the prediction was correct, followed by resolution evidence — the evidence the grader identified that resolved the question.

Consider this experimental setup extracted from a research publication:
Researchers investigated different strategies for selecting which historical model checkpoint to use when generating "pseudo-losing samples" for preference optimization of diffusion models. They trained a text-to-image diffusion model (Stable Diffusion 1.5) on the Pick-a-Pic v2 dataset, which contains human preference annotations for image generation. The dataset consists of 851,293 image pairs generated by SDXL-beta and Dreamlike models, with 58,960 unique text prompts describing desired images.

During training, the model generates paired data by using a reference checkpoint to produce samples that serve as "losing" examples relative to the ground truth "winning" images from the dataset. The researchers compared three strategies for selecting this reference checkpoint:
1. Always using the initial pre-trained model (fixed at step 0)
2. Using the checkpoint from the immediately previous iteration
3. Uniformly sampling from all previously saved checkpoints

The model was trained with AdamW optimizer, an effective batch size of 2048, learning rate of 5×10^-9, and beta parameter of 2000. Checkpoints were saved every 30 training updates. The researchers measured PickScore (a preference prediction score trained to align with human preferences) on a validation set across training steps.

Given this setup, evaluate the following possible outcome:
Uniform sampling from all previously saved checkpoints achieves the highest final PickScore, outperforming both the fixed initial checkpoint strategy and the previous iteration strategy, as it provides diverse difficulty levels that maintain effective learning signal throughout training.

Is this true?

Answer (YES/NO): YES